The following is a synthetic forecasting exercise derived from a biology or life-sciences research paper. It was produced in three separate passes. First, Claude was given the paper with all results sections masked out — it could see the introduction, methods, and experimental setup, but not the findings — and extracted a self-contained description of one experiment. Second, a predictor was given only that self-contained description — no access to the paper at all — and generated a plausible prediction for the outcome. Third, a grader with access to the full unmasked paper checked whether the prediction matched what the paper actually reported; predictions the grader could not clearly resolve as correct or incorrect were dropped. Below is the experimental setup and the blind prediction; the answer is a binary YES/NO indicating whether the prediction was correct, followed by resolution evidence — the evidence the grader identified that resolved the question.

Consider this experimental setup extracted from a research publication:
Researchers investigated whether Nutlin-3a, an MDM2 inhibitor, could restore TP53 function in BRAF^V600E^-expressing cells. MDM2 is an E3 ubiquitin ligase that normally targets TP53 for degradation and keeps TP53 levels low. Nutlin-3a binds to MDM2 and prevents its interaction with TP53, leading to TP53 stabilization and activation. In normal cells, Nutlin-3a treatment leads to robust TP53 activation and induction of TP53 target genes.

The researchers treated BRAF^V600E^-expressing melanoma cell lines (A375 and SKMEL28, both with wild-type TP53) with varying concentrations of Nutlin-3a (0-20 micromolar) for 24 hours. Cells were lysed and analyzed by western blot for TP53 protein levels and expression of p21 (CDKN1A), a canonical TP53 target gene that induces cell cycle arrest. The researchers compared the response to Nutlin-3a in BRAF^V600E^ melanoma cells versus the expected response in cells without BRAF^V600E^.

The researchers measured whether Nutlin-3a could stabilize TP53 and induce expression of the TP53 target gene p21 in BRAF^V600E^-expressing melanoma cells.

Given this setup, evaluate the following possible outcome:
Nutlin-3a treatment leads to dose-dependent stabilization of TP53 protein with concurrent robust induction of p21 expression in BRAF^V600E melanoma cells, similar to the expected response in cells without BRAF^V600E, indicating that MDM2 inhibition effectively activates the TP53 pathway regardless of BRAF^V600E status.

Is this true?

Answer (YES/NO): NO